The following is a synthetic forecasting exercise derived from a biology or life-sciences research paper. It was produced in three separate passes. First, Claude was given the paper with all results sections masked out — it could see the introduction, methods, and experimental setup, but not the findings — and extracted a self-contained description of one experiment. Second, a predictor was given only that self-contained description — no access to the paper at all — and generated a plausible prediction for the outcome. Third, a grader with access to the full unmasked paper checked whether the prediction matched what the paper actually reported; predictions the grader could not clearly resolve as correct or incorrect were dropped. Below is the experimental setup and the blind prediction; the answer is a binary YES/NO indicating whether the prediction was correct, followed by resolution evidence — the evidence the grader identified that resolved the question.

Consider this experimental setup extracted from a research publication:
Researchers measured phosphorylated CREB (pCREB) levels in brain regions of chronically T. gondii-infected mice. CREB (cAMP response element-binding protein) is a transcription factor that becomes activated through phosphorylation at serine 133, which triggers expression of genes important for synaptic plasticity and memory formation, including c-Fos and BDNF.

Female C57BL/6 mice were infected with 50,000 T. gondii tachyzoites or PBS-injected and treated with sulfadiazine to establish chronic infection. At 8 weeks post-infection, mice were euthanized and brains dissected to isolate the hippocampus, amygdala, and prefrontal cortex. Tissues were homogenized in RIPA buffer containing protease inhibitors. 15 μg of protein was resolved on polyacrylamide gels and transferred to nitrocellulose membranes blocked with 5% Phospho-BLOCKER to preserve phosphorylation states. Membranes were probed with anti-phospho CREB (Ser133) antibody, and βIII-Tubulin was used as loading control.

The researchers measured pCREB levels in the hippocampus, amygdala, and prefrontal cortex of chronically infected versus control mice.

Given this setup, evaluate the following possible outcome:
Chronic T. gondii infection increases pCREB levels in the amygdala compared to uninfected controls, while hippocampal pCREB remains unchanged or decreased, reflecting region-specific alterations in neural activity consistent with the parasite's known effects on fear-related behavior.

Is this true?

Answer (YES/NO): NO